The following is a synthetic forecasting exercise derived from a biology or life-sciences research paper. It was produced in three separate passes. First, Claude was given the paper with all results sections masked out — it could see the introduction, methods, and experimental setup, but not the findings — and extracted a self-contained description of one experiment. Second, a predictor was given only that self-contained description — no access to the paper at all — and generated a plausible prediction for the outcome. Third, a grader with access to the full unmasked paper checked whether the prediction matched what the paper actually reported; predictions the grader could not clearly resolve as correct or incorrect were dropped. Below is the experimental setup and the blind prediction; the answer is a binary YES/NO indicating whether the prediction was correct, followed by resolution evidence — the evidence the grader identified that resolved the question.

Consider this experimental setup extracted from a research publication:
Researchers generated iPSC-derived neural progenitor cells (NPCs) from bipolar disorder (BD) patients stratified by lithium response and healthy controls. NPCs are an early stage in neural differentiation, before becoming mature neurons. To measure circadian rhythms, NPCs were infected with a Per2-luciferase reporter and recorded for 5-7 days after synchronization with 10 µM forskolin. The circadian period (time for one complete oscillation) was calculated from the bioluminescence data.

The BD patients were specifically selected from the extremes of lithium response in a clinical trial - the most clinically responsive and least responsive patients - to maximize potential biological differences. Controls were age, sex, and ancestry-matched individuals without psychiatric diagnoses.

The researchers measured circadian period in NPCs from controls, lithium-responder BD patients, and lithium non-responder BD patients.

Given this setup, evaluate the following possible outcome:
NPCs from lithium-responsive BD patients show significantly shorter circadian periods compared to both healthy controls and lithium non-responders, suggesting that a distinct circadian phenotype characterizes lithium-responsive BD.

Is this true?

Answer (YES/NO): YES